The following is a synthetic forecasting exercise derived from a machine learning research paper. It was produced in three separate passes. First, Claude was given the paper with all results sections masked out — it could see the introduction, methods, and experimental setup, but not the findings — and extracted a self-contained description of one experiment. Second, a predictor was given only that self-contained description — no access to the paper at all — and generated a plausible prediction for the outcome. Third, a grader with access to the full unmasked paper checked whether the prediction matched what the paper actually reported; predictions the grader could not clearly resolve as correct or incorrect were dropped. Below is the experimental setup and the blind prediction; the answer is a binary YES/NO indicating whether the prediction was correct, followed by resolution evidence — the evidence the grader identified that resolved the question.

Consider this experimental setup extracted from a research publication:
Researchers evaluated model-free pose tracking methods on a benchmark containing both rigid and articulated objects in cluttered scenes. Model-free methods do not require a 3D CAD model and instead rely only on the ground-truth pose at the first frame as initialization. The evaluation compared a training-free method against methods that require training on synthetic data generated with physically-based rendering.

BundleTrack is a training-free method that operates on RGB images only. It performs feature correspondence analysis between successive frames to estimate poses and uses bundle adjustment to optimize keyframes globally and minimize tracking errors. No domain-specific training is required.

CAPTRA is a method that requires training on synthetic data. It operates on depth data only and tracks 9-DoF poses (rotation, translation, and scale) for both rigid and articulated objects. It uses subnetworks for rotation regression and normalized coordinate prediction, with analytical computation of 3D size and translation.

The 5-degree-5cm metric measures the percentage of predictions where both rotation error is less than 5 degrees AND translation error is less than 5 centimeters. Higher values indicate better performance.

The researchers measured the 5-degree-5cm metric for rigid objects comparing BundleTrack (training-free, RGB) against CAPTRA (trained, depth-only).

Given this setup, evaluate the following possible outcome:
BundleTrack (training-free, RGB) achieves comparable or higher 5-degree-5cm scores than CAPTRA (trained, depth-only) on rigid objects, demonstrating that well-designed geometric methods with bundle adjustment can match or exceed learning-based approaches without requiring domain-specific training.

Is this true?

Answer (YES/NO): NO